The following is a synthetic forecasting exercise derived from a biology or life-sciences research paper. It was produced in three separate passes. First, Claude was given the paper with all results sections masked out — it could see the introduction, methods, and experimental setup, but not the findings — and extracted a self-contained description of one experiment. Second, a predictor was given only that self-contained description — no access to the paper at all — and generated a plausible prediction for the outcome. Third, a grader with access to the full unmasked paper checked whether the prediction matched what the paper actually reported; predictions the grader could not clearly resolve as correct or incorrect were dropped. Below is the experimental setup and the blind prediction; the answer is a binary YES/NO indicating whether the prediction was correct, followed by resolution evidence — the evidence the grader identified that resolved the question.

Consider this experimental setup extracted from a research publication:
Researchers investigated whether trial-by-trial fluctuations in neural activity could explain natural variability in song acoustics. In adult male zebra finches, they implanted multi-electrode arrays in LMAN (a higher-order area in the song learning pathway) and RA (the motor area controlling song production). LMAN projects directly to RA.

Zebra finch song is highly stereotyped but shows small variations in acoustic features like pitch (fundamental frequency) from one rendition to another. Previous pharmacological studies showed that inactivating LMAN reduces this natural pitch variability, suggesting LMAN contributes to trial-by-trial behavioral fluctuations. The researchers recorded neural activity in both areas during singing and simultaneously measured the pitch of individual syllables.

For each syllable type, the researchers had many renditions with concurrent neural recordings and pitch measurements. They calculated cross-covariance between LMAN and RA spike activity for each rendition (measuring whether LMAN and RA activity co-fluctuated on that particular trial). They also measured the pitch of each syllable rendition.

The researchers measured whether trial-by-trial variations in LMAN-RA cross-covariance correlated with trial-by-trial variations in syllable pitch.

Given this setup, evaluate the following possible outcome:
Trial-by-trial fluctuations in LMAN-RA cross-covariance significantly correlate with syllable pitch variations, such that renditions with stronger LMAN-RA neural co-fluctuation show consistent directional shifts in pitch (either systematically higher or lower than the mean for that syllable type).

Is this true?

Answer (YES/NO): NO